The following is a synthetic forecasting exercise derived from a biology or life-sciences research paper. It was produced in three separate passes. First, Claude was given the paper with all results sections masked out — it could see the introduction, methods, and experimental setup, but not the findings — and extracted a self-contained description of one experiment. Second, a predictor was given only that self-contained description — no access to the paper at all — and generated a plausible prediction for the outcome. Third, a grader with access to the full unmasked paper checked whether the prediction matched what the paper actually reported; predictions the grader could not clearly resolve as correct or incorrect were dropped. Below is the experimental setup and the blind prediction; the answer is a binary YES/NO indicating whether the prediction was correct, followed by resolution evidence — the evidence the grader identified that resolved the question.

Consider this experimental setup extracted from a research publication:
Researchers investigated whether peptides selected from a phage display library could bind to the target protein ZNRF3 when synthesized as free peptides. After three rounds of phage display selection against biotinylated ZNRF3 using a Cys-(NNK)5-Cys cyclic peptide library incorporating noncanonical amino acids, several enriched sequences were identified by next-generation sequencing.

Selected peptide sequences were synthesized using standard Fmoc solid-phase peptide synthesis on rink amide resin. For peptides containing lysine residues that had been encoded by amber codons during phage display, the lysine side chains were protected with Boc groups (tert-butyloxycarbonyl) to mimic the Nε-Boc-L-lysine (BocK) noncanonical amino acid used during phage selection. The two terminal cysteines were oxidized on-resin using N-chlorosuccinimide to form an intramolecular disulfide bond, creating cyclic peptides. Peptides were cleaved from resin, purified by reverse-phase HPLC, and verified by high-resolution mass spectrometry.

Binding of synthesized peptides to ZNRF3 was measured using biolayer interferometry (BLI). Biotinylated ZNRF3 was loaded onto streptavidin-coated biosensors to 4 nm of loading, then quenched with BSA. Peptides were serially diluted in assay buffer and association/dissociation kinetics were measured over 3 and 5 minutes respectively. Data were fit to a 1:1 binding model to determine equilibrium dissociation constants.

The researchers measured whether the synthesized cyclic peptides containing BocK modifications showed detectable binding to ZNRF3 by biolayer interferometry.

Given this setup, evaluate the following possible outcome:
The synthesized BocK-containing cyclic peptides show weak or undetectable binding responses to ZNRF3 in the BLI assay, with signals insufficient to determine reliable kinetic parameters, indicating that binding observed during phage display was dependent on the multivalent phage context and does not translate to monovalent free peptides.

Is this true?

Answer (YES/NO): NO